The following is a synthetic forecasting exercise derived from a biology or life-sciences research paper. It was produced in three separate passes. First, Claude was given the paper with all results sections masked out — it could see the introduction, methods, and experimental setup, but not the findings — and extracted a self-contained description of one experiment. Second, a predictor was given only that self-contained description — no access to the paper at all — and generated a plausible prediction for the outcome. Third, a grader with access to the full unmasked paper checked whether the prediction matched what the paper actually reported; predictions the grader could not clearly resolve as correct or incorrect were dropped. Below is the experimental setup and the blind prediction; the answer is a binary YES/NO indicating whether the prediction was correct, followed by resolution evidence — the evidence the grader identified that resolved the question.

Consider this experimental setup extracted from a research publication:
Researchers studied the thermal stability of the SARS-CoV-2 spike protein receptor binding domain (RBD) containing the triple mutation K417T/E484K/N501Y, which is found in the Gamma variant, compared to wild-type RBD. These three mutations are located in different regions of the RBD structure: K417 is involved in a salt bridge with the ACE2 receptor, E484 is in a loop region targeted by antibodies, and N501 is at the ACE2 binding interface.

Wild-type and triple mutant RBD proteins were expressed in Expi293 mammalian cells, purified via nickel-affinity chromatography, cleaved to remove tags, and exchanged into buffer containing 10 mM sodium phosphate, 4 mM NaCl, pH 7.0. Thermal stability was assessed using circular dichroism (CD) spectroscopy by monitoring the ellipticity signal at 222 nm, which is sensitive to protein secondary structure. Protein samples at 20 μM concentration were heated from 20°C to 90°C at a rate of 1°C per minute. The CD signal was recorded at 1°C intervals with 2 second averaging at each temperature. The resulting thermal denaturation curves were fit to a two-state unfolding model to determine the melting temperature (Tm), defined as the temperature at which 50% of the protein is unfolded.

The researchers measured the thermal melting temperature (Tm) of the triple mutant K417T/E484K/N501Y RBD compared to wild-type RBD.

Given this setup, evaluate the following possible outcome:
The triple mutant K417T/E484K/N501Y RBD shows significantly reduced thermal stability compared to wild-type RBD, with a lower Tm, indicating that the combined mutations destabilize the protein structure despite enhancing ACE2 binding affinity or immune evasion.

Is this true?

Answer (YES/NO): NO